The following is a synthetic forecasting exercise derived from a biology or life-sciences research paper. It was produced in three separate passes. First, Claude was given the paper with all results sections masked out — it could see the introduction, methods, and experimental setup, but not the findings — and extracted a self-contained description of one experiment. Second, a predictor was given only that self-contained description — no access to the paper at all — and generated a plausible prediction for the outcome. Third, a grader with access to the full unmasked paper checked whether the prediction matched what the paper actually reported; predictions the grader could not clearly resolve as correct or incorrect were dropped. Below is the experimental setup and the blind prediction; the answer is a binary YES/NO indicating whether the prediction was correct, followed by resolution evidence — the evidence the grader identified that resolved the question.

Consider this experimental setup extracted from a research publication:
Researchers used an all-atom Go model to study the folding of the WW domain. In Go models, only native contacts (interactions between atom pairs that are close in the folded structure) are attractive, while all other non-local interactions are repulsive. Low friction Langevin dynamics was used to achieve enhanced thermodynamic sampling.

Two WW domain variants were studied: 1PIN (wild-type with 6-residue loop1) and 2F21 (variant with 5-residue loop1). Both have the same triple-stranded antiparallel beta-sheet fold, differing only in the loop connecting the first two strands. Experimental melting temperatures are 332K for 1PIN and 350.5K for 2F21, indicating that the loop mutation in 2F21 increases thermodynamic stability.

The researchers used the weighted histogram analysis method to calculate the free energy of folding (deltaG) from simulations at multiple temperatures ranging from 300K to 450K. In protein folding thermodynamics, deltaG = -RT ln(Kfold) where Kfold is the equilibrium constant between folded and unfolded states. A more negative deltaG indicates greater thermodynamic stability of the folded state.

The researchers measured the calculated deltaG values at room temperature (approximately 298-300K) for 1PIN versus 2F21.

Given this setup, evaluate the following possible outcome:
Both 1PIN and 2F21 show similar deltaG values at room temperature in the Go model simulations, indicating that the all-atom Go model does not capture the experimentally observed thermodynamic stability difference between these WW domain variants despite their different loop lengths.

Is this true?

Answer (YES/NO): NO